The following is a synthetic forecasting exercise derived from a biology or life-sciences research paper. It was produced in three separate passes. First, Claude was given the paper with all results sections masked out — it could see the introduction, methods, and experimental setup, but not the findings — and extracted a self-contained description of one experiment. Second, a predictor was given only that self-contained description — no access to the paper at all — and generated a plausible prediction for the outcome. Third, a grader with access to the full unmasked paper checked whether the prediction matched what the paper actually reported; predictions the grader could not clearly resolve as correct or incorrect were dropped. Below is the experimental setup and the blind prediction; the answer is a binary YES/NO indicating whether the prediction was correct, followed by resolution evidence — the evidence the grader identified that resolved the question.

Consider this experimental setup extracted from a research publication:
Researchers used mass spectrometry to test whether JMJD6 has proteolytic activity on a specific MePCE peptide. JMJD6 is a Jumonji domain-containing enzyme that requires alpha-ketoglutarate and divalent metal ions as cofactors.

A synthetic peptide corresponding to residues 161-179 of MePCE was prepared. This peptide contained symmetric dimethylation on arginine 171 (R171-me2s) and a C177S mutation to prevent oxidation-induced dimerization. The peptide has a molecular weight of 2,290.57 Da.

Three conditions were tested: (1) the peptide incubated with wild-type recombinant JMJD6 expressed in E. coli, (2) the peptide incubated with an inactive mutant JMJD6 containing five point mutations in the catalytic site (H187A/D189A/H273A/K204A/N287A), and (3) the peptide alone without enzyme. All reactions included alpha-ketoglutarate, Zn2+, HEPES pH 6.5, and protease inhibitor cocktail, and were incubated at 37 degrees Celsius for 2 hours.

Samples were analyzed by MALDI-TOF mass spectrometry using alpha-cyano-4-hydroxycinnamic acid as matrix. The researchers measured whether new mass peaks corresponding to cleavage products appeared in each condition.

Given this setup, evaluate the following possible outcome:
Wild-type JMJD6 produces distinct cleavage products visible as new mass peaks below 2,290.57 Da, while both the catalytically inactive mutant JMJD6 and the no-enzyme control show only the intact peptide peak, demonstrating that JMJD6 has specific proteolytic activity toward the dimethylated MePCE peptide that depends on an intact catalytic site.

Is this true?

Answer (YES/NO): YES